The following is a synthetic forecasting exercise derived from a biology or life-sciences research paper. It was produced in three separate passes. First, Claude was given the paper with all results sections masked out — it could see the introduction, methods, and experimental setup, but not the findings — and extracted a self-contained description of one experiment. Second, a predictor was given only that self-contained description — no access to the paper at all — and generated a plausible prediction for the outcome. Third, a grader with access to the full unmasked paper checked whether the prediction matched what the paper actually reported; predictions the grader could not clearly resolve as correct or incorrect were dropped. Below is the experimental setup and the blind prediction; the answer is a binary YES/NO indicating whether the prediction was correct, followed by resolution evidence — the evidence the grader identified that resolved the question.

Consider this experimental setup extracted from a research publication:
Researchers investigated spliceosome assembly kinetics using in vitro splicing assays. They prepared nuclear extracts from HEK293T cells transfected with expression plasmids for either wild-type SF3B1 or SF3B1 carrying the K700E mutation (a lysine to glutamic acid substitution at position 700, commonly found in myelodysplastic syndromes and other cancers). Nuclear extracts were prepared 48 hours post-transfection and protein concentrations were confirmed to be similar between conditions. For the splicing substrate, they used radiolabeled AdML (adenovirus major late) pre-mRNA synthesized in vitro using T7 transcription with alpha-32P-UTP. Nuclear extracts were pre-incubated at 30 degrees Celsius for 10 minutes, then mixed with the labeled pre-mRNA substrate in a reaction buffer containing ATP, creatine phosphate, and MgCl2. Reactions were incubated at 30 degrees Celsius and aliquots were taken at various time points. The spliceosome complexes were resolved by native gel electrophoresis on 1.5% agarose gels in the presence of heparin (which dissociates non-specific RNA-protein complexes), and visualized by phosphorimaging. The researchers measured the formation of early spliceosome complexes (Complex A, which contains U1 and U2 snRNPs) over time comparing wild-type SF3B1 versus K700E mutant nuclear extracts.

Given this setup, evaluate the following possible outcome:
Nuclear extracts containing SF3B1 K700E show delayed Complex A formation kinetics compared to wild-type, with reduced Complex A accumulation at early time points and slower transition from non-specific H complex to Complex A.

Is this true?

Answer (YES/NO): NO